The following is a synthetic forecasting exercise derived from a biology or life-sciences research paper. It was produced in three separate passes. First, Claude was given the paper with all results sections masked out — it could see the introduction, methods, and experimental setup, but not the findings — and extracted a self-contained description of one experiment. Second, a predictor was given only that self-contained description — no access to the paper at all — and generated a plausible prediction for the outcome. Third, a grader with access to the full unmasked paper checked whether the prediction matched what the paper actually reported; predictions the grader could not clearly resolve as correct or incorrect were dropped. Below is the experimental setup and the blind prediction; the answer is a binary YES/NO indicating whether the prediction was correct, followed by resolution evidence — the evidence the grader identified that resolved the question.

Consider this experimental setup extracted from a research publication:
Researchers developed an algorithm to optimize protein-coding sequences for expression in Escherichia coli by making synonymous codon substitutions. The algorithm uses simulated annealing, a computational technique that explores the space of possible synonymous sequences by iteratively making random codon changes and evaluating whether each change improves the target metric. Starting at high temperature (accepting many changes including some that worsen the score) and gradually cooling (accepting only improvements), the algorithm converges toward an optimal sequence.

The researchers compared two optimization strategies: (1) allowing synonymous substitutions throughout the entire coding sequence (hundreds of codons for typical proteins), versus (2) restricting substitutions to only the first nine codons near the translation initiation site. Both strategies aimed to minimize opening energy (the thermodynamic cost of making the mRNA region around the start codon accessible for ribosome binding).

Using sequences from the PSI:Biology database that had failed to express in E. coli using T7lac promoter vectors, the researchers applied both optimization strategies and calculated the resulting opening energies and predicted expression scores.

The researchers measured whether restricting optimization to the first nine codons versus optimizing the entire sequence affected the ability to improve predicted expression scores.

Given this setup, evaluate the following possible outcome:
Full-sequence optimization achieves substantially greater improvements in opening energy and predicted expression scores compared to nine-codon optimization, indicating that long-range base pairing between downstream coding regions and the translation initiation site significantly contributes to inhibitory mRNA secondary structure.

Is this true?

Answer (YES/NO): NO